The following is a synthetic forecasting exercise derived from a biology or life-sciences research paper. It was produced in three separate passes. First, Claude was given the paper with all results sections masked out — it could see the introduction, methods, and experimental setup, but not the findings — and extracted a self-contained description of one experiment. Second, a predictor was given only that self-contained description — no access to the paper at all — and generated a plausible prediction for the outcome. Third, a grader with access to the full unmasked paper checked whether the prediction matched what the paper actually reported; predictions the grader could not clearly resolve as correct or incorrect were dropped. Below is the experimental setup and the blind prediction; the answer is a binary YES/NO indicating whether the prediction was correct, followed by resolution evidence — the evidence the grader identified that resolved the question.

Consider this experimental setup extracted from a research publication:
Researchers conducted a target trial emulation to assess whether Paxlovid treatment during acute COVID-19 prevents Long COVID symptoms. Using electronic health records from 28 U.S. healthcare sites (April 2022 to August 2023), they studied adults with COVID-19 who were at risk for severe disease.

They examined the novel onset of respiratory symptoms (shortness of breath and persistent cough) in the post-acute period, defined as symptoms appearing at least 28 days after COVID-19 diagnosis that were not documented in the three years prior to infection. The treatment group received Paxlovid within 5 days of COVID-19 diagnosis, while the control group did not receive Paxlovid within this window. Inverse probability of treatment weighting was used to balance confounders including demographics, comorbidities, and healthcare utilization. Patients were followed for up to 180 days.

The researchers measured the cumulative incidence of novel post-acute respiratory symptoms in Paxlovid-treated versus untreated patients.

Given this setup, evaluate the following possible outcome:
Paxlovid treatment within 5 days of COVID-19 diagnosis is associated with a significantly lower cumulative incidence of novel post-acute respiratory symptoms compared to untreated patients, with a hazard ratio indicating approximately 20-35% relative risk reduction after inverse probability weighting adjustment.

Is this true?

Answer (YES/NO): NO